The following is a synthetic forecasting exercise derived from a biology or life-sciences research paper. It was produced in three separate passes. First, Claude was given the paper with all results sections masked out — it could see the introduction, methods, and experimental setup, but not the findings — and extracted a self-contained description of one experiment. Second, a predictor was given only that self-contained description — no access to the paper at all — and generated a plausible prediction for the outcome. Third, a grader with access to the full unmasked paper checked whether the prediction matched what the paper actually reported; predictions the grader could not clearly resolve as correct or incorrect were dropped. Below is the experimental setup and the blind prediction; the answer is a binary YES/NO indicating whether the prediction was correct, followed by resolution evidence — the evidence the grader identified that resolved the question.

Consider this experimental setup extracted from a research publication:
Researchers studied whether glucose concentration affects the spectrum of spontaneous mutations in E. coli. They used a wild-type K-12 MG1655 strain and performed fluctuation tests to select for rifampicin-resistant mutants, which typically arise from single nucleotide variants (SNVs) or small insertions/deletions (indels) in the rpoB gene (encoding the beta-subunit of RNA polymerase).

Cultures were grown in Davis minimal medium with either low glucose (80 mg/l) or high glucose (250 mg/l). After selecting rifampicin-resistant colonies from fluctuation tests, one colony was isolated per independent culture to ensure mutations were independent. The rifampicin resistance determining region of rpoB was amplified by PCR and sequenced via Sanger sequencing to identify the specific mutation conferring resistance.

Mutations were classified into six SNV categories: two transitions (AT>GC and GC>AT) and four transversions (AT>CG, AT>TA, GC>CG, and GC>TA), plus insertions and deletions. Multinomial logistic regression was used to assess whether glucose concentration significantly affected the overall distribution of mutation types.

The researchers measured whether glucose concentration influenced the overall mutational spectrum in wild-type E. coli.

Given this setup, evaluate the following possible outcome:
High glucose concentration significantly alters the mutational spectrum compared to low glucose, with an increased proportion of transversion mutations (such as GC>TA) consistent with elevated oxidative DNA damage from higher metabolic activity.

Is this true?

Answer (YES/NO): NO